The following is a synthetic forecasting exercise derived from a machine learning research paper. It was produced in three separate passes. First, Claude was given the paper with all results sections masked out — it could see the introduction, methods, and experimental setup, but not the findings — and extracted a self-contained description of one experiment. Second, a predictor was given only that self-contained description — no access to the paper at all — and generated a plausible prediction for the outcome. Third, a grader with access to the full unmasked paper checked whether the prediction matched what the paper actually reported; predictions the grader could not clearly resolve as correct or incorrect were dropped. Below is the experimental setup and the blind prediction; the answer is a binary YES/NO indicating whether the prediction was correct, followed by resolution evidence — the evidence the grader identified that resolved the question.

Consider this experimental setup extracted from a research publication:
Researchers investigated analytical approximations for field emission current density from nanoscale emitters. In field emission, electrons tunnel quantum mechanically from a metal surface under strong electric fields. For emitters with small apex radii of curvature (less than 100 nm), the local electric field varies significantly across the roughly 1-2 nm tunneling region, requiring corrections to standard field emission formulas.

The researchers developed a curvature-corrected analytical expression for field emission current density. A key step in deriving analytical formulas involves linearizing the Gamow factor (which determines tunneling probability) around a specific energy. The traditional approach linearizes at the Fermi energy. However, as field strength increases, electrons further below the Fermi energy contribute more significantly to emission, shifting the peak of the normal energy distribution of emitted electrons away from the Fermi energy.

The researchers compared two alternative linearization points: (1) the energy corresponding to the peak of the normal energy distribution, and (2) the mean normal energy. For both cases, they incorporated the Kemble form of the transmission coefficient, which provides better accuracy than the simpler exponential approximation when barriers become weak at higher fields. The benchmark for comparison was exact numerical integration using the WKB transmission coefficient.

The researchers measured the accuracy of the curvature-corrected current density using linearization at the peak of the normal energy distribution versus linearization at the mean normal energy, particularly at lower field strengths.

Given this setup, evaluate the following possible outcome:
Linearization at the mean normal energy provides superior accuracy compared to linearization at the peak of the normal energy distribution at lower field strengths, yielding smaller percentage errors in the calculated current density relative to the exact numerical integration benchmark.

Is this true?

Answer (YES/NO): YES